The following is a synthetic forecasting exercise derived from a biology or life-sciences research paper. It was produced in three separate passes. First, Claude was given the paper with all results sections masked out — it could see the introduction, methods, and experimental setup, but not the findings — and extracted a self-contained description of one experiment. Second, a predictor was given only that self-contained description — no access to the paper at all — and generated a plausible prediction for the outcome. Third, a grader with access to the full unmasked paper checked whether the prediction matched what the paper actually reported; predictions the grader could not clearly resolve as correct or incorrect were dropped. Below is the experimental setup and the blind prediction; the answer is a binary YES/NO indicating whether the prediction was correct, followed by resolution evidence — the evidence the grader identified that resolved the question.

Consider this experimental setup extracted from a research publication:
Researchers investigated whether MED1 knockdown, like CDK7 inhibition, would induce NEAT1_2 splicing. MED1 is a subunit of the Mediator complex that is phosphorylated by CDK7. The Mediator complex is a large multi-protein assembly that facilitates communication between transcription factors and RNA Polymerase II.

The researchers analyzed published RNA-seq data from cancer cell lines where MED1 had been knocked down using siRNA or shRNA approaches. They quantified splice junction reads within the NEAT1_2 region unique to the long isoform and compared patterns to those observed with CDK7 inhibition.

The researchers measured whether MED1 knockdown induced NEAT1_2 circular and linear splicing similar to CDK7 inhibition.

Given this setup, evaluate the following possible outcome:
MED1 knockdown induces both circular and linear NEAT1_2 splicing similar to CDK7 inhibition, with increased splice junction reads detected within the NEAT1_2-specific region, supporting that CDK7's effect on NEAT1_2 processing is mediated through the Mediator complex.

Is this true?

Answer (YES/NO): NO